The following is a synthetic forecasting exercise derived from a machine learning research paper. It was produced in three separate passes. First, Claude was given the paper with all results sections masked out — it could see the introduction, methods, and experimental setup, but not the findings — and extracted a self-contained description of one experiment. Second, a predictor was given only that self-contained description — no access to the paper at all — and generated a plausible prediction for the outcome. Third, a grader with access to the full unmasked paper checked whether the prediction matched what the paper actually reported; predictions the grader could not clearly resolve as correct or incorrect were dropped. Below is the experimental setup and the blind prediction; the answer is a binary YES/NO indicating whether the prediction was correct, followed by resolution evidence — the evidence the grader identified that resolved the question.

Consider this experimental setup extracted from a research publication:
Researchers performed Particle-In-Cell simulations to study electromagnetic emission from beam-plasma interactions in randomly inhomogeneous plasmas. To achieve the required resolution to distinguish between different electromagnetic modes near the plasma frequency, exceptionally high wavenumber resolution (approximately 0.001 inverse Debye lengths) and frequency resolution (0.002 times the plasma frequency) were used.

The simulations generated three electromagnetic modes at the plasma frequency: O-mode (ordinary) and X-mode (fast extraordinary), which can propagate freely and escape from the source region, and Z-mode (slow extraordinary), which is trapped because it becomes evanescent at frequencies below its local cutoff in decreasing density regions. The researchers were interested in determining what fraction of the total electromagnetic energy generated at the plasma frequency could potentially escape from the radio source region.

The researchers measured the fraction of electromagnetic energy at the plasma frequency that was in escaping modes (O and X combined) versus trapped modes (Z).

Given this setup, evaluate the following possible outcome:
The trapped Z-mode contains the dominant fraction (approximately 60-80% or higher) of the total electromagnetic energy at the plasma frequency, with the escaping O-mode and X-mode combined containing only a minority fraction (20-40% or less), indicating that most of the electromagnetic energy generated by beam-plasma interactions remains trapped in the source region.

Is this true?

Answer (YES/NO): YES